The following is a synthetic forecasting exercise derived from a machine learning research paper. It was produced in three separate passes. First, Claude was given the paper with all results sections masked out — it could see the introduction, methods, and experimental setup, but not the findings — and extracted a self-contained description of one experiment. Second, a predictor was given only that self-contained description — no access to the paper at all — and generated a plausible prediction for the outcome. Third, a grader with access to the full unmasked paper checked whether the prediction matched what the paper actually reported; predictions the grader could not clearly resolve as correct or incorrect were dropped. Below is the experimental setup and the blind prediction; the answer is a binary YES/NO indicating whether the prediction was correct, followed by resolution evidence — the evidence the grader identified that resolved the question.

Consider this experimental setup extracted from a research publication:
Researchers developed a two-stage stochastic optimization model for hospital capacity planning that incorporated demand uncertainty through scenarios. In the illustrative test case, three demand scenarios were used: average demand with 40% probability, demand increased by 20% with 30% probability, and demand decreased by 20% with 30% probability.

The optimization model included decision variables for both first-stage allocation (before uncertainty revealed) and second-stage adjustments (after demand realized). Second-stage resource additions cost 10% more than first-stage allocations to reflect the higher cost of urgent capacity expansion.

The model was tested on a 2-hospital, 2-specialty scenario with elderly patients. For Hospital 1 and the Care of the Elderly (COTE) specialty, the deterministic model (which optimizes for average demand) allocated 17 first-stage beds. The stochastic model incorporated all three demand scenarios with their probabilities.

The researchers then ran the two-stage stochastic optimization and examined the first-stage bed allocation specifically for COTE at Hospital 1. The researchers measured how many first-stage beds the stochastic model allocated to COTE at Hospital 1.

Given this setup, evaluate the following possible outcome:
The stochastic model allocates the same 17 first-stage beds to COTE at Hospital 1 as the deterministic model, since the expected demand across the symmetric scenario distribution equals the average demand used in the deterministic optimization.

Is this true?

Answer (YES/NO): NO